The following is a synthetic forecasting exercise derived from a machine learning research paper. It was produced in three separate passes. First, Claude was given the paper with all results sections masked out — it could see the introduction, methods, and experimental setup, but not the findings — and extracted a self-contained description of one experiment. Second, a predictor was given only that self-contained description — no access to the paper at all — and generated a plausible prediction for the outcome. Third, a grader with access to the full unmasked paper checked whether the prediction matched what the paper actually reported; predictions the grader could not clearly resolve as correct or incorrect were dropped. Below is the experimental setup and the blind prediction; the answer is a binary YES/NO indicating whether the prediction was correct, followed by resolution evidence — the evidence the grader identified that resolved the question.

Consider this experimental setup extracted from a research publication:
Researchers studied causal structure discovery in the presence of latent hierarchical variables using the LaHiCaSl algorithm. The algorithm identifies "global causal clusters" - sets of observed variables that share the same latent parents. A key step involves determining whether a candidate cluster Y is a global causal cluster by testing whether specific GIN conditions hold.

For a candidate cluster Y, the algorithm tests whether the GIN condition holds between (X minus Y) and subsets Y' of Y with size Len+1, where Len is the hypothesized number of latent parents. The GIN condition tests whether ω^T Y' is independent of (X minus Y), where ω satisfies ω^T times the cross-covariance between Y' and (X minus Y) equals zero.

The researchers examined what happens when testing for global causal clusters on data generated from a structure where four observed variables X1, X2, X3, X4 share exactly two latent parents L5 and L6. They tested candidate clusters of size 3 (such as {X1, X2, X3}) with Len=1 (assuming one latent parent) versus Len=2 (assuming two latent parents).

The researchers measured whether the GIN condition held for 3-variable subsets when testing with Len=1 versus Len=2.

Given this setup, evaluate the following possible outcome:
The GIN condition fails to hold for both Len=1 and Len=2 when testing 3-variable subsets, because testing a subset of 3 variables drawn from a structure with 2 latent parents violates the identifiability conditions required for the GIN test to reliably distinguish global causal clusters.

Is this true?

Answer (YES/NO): NO